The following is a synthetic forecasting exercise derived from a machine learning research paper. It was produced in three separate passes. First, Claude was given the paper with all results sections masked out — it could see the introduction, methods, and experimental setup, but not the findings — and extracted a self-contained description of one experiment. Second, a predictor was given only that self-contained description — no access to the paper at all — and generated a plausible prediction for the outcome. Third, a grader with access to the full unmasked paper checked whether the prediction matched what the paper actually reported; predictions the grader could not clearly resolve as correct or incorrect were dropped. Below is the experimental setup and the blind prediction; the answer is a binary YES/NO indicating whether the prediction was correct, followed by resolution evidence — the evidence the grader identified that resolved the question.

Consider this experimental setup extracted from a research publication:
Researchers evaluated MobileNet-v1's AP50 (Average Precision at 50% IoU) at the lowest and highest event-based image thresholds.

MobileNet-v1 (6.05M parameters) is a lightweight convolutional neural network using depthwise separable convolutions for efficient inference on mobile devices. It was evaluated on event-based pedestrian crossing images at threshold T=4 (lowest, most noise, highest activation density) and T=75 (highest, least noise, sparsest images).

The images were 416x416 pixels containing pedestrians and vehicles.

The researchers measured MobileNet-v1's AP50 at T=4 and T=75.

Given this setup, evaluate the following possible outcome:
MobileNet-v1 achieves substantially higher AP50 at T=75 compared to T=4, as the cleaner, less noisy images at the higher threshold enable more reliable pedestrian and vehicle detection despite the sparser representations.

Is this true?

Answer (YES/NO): YES